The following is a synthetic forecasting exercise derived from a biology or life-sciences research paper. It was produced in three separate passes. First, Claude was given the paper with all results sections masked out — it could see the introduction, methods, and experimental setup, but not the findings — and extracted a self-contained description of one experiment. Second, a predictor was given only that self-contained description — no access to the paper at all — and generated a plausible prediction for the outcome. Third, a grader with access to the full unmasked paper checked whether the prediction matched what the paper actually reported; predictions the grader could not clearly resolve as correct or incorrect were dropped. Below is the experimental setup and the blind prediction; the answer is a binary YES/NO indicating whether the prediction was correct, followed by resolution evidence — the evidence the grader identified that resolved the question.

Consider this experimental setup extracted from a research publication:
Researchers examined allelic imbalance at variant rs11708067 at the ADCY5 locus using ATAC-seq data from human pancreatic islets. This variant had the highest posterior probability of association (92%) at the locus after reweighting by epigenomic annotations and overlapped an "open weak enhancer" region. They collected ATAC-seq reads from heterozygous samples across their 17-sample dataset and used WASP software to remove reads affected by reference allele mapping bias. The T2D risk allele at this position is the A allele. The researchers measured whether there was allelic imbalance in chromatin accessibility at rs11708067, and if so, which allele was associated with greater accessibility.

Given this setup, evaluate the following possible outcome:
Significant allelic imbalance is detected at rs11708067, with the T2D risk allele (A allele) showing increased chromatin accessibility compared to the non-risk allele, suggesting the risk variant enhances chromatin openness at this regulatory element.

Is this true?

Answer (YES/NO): NO